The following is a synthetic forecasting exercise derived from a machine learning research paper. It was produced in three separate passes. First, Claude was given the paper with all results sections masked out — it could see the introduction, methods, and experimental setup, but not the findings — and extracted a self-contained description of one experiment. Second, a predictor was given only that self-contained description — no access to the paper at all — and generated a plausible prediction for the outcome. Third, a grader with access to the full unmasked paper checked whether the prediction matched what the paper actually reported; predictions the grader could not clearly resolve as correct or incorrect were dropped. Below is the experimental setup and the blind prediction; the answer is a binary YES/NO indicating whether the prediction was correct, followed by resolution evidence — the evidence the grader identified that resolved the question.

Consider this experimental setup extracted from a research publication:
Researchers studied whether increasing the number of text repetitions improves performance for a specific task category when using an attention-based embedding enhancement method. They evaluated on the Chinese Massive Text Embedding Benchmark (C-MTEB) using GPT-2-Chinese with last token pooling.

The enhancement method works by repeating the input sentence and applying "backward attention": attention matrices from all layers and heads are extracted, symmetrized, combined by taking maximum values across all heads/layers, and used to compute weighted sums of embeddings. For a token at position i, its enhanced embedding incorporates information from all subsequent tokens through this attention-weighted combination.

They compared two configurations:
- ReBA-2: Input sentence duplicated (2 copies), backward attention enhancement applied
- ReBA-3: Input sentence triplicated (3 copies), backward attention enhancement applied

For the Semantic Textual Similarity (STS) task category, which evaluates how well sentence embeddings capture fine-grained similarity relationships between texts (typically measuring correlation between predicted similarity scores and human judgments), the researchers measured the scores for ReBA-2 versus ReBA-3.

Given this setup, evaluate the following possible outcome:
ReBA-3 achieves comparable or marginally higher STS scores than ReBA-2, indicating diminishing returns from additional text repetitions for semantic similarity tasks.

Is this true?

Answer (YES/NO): YES